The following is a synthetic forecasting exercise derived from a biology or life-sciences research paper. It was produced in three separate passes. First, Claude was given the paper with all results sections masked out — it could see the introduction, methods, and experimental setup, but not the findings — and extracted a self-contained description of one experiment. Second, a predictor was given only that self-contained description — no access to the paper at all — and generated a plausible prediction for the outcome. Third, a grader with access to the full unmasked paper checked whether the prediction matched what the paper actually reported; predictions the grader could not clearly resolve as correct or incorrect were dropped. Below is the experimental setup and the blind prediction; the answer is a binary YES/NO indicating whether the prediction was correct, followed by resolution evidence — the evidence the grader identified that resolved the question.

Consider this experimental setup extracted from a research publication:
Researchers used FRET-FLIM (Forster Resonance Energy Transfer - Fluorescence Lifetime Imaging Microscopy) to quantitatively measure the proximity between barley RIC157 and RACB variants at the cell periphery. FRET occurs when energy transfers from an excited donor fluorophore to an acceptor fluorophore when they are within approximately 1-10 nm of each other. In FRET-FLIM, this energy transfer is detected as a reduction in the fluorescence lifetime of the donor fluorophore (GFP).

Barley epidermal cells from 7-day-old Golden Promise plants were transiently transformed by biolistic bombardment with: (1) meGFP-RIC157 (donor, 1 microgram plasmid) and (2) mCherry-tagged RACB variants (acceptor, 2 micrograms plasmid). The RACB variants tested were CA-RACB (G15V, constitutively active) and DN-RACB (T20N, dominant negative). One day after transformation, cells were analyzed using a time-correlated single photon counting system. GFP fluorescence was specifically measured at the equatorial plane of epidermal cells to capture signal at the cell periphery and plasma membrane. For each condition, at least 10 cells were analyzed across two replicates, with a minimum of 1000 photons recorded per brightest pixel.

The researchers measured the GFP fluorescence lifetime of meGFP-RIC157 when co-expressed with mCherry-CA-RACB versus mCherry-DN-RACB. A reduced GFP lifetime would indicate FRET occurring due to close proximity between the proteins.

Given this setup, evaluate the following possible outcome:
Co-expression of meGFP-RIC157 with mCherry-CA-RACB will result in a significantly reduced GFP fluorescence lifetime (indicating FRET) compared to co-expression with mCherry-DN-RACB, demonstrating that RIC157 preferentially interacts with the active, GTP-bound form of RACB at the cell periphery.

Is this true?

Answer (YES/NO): YES